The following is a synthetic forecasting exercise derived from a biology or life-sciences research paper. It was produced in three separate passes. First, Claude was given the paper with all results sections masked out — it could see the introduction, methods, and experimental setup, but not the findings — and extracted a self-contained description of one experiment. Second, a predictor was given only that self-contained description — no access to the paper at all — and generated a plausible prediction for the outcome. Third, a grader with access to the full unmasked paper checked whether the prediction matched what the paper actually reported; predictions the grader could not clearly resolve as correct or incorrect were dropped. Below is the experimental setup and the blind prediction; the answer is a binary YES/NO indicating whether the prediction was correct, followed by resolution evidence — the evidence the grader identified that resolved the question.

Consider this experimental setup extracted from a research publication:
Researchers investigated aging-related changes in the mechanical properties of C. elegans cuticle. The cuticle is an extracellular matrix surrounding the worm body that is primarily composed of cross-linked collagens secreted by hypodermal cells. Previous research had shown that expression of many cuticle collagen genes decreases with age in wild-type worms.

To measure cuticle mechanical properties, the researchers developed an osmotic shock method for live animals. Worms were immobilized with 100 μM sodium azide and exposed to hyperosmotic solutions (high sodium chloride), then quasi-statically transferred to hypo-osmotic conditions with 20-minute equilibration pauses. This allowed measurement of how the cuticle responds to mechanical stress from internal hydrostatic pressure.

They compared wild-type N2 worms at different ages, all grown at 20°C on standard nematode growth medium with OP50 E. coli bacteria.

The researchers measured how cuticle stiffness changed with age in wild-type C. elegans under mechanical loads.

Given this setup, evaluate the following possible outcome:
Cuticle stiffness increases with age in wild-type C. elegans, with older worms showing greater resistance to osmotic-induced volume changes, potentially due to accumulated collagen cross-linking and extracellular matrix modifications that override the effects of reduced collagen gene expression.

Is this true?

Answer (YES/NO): NO